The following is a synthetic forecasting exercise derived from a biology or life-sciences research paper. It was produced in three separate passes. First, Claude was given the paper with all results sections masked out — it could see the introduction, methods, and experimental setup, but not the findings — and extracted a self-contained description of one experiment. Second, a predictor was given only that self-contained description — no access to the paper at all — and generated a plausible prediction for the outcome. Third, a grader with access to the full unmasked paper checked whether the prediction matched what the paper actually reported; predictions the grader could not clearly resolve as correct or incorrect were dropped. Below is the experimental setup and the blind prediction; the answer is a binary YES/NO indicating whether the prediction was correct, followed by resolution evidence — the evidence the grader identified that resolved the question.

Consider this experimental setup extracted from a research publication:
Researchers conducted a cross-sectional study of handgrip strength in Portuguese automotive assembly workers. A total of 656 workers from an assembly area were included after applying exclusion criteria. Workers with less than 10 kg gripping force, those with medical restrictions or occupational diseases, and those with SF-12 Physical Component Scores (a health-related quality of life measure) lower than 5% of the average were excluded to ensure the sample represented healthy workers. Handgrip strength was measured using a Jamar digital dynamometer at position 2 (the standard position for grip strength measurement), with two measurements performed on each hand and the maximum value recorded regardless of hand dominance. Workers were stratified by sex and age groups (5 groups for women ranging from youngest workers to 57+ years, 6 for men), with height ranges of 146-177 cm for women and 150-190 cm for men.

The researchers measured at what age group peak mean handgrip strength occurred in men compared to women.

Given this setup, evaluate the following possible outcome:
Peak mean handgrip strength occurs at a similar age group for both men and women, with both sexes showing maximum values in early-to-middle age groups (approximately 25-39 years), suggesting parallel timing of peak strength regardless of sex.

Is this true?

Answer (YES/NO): NO